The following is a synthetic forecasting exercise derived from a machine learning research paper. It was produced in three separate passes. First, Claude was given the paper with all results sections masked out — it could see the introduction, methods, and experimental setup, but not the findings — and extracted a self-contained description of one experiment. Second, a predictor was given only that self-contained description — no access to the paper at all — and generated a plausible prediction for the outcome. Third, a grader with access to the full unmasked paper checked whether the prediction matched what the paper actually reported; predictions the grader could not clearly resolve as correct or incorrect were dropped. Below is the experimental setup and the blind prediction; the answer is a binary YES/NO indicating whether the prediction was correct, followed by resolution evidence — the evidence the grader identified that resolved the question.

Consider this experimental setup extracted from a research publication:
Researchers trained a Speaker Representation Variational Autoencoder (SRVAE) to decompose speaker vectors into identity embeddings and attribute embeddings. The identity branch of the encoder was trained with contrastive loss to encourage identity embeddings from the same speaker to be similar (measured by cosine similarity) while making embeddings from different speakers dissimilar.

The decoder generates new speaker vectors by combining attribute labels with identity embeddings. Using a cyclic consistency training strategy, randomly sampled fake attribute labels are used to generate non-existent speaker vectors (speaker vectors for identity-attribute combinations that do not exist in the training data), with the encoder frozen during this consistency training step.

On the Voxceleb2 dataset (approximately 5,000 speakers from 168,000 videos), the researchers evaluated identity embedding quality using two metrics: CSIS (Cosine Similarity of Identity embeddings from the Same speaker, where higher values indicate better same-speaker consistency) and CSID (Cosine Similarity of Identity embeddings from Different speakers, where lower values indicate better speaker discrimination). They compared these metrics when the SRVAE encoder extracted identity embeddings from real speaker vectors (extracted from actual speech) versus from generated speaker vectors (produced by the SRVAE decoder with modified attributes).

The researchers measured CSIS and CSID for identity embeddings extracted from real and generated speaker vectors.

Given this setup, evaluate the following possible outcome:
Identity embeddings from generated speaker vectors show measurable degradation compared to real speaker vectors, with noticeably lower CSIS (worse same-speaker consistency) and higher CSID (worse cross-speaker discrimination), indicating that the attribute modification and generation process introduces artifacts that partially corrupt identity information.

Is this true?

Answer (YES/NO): NO